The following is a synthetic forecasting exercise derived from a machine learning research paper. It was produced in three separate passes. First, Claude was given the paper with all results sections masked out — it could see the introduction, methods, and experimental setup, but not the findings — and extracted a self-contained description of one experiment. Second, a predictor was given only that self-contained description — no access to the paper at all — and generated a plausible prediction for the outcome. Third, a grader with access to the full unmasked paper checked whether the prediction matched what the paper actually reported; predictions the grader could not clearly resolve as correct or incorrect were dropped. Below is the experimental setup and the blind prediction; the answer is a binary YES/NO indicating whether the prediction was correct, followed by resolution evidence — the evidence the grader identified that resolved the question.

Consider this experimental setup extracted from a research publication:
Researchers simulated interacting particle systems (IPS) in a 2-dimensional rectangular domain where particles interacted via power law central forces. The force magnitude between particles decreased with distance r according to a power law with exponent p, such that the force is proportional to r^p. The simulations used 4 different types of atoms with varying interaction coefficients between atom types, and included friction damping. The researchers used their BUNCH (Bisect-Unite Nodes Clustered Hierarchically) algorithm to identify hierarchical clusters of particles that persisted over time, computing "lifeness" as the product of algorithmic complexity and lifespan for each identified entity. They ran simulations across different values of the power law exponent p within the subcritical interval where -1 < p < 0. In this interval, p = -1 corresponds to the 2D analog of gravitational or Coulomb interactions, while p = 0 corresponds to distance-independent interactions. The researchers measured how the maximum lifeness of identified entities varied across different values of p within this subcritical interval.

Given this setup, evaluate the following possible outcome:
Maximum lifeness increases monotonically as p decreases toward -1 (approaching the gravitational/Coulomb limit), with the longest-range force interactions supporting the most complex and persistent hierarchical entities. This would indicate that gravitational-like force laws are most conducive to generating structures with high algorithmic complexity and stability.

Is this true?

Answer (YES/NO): NO